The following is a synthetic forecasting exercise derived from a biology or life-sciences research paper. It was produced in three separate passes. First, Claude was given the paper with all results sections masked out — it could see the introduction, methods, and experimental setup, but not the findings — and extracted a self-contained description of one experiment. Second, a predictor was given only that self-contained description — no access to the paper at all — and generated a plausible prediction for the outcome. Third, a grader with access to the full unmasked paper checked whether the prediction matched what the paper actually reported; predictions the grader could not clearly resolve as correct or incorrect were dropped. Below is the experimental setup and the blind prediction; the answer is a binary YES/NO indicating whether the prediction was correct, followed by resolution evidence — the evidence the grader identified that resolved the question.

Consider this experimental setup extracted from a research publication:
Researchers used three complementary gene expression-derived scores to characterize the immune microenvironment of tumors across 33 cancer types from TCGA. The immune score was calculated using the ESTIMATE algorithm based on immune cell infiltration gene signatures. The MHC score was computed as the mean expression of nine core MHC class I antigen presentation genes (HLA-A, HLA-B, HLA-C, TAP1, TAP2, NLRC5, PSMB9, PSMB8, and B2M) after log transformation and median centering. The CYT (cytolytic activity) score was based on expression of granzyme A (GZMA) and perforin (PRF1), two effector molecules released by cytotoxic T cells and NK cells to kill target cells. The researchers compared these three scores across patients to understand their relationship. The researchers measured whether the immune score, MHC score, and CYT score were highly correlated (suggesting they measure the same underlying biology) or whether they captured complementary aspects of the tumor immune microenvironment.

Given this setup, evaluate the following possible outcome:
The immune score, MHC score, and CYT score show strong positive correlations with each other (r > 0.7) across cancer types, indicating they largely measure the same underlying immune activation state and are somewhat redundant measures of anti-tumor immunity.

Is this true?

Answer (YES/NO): NO